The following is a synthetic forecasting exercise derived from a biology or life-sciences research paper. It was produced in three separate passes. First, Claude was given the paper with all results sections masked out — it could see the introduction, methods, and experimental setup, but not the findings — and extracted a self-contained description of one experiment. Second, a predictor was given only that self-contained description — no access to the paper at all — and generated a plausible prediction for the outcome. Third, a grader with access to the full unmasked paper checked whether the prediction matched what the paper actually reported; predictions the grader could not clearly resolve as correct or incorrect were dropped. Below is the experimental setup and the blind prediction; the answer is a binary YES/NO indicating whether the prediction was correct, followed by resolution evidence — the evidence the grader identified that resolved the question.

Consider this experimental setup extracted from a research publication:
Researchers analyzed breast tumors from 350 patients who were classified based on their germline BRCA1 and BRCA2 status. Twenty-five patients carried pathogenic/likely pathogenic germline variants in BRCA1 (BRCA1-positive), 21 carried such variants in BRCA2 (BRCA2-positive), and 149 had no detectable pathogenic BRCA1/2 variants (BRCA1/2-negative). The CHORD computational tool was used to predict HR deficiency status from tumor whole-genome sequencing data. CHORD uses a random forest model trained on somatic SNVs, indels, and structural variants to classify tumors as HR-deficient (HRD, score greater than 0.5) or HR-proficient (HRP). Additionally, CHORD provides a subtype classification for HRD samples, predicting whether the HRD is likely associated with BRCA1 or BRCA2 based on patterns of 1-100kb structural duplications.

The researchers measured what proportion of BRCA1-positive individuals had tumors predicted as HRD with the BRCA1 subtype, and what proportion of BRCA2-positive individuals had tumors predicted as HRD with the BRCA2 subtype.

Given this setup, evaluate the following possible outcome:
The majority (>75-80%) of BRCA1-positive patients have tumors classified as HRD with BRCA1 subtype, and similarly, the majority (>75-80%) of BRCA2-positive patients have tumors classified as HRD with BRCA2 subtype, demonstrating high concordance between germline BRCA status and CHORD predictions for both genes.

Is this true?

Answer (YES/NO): YES